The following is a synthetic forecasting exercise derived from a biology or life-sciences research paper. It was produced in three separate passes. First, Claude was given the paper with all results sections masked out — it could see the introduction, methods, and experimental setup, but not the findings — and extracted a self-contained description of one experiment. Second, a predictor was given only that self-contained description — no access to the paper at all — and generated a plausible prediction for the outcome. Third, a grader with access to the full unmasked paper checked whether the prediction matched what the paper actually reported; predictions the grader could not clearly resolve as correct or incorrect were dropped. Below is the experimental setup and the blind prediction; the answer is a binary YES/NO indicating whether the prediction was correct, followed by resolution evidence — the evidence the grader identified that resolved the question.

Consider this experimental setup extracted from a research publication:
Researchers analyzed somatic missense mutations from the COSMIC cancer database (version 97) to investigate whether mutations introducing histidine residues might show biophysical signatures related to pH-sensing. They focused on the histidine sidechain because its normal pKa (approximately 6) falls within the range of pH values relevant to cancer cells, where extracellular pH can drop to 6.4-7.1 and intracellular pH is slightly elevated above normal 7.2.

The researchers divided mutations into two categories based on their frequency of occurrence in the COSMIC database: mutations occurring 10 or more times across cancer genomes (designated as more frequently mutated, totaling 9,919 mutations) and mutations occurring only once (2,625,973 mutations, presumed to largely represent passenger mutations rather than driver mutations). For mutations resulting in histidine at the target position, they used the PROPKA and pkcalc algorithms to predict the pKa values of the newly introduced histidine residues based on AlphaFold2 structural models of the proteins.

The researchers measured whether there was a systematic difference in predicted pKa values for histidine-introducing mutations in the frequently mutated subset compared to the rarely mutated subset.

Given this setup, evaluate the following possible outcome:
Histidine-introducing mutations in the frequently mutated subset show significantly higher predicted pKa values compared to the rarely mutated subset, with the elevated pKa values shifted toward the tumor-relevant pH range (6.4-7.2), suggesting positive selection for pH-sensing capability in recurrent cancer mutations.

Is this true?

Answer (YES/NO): NO